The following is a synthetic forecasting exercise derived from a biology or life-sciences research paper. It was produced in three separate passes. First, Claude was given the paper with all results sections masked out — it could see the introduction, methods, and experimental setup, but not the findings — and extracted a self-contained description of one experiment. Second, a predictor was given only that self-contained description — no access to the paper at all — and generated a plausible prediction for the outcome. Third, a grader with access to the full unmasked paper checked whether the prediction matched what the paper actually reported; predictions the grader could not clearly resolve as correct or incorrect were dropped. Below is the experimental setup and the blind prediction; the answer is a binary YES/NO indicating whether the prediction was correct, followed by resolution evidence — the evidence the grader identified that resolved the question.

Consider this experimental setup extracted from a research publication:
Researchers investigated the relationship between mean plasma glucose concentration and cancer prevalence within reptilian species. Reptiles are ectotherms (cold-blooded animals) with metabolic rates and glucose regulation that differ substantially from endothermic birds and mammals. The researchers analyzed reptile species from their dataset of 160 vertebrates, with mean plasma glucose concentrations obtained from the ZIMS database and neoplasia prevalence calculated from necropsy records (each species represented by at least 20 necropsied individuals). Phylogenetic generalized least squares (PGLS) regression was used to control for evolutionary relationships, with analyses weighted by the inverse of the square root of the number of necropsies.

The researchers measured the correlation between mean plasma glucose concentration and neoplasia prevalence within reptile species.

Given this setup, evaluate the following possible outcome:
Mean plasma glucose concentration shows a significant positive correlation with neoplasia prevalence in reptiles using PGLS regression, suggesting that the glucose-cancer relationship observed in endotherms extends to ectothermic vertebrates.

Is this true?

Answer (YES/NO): NO